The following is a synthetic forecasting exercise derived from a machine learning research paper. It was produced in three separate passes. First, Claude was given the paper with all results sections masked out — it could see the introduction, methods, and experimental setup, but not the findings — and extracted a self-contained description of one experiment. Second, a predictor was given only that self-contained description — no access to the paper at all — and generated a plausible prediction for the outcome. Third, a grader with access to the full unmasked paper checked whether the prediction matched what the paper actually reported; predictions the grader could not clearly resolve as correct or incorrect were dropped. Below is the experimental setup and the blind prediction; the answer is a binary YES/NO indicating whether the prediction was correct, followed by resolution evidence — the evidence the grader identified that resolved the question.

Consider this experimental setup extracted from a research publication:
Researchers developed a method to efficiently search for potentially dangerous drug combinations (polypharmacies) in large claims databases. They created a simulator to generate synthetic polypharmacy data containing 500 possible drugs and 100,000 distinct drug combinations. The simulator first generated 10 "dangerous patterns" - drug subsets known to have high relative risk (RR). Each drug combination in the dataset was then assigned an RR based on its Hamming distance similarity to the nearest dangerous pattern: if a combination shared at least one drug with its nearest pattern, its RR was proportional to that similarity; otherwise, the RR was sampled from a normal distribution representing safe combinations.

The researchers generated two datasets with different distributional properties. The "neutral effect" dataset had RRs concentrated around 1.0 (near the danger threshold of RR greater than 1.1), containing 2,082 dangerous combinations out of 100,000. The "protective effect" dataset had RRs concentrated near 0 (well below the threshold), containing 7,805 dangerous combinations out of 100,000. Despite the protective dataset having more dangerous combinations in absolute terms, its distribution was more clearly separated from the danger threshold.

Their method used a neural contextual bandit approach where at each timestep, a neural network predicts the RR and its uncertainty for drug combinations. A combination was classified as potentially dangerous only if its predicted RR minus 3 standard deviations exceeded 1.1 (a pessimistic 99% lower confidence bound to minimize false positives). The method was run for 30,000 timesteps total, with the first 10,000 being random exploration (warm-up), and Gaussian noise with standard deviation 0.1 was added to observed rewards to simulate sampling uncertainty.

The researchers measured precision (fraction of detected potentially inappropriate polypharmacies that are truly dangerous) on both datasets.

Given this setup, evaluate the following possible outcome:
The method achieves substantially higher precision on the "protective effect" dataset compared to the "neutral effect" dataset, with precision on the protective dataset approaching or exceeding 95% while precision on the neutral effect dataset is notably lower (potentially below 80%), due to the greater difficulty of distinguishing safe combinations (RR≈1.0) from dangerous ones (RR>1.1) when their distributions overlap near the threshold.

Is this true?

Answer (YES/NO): NO